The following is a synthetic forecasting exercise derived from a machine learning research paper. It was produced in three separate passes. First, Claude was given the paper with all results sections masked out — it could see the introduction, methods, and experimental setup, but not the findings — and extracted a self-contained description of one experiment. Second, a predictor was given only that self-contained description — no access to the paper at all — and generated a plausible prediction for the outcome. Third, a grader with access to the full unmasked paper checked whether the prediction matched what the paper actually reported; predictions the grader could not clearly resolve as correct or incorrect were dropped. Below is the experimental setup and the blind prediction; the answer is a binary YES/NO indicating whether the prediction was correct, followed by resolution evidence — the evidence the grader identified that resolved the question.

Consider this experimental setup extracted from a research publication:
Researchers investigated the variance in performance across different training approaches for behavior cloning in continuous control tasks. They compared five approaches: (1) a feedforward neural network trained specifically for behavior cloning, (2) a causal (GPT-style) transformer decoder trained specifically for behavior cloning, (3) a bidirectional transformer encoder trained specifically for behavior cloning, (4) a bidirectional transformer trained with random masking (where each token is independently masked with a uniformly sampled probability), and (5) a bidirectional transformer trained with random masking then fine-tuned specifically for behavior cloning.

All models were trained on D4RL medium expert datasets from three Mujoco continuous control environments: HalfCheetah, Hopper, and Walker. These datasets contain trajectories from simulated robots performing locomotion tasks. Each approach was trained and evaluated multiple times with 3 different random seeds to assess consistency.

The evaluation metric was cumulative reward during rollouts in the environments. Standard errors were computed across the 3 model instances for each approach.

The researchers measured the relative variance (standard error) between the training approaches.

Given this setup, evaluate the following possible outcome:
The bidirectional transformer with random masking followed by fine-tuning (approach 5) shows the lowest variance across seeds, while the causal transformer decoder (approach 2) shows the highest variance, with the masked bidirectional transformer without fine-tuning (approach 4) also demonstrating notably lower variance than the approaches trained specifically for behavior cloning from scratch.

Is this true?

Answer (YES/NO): NO